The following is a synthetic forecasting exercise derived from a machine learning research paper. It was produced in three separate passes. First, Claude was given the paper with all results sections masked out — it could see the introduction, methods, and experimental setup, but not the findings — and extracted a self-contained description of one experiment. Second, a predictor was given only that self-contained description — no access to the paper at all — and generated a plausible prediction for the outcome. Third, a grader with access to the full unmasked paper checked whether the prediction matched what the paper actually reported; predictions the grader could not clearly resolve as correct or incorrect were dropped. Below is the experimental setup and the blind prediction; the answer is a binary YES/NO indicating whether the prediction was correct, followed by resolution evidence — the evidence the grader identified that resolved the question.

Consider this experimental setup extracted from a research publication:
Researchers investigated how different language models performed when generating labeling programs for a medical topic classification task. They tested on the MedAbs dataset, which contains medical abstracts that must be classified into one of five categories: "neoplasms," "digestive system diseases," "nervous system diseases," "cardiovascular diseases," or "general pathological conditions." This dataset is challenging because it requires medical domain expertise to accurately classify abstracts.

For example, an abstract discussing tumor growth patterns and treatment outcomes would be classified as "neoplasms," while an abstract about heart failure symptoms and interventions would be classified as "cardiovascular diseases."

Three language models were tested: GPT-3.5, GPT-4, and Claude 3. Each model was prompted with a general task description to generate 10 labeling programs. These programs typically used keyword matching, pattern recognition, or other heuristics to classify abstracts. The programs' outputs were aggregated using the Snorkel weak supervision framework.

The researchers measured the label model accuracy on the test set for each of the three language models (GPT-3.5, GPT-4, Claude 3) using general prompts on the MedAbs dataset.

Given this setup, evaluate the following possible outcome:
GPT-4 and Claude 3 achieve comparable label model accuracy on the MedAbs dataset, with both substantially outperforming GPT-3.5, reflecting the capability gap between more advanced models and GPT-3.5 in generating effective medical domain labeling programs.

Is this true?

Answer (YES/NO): NO